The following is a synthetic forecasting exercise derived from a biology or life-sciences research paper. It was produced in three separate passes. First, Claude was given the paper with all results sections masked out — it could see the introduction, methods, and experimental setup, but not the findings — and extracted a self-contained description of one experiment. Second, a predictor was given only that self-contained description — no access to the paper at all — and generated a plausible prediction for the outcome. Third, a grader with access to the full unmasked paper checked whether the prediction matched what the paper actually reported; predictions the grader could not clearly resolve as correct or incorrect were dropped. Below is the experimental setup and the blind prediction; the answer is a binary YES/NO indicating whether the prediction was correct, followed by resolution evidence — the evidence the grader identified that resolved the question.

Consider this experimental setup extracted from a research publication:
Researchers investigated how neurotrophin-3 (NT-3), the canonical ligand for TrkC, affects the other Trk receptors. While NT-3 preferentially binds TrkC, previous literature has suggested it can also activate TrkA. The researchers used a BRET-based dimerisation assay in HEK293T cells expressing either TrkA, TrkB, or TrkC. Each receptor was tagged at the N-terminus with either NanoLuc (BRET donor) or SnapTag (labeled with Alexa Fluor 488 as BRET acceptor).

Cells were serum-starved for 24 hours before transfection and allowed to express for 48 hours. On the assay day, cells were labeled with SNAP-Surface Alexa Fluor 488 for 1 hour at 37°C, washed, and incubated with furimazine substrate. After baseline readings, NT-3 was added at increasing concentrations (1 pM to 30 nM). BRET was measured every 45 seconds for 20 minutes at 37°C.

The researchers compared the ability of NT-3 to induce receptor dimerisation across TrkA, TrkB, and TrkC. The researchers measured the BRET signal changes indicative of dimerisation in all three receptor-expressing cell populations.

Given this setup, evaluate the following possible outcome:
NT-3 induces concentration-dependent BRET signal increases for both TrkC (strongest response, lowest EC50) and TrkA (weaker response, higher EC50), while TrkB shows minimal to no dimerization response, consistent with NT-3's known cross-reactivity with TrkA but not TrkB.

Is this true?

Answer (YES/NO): NO